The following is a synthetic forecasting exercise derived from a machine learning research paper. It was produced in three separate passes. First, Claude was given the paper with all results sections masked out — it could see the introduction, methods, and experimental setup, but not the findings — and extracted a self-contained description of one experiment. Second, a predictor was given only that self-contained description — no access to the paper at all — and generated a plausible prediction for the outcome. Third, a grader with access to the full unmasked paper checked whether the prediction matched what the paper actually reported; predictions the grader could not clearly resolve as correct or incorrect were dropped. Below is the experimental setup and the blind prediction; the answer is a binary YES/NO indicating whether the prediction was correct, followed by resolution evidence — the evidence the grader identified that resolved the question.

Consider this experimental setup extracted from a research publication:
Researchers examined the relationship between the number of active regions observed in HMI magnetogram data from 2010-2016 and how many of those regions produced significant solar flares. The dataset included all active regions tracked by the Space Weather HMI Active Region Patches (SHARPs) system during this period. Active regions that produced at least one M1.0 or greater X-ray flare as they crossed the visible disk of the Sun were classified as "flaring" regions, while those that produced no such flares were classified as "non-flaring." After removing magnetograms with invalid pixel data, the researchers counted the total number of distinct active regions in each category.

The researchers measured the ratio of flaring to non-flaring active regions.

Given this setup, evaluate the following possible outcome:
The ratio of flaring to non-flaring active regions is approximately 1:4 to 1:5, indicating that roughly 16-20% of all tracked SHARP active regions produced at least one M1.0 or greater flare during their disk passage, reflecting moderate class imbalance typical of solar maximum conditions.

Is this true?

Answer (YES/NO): NO